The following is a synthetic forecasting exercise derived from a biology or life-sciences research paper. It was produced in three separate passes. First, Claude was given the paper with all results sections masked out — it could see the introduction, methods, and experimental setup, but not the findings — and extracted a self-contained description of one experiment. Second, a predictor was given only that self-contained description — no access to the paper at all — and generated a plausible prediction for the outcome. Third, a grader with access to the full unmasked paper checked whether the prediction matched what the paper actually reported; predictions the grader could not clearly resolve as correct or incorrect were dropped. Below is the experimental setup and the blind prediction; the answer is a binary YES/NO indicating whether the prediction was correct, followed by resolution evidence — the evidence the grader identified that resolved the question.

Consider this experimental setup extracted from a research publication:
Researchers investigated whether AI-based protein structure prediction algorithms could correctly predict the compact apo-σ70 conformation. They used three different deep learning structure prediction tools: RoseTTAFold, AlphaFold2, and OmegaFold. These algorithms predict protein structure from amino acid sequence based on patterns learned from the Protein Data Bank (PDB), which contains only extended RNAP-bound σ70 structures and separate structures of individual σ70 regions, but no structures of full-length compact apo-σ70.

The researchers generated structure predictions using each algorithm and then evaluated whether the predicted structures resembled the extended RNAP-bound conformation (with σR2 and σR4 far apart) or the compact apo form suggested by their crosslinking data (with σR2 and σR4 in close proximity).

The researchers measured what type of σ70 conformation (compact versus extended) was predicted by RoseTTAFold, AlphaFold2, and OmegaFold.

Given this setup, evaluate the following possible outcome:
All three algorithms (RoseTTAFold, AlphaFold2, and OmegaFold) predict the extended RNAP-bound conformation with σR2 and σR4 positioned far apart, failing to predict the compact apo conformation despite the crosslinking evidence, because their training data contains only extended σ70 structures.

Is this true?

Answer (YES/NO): YES